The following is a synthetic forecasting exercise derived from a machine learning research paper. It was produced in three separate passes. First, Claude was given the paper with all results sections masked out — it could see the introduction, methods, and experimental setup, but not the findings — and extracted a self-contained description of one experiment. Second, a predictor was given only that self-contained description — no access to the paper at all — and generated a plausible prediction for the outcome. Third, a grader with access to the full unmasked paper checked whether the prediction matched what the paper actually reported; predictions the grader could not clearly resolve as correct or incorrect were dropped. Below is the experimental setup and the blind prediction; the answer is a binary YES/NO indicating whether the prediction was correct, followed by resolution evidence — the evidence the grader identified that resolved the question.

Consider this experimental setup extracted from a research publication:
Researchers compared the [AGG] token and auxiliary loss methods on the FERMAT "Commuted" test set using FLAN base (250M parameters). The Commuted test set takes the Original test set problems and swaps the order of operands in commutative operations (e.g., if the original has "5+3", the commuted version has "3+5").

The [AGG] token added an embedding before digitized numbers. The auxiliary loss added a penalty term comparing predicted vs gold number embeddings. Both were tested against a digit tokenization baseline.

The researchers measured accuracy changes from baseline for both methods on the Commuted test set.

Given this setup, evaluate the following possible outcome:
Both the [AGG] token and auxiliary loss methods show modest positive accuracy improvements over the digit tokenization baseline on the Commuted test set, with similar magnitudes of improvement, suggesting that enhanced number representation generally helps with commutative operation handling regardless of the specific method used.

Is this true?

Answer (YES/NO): NO